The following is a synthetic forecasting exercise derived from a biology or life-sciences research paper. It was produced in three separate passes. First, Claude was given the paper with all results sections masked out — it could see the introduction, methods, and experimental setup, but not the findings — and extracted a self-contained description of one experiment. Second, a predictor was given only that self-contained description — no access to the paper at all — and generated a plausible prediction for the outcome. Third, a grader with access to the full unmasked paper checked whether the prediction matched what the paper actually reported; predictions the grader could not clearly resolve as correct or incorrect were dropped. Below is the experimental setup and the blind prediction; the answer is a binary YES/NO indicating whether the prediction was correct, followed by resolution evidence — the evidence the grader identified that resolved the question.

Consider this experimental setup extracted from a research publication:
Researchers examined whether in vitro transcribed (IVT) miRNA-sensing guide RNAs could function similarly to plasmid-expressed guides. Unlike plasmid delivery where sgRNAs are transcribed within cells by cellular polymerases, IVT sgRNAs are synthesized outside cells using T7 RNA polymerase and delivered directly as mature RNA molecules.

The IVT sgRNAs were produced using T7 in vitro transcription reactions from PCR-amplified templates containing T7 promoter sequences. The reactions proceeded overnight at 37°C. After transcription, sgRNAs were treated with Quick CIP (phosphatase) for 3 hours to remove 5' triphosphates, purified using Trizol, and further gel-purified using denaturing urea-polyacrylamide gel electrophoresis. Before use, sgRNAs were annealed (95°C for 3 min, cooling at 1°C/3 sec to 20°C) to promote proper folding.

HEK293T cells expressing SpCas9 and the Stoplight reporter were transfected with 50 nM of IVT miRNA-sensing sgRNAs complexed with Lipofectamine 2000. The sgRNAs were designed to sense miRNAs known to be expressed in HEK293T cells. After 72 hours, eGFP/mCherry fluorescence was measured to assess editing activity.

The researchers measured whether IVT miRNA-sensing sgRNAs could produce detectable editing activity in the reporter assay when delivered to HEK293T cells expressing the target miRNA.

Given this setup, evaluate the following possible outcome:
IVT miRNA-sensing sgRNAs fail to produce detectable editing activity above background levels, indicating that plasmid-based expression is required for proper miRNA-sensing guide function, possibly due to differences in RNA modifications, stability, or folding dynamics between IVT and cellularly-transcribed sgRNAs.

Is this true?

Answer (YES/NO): NO